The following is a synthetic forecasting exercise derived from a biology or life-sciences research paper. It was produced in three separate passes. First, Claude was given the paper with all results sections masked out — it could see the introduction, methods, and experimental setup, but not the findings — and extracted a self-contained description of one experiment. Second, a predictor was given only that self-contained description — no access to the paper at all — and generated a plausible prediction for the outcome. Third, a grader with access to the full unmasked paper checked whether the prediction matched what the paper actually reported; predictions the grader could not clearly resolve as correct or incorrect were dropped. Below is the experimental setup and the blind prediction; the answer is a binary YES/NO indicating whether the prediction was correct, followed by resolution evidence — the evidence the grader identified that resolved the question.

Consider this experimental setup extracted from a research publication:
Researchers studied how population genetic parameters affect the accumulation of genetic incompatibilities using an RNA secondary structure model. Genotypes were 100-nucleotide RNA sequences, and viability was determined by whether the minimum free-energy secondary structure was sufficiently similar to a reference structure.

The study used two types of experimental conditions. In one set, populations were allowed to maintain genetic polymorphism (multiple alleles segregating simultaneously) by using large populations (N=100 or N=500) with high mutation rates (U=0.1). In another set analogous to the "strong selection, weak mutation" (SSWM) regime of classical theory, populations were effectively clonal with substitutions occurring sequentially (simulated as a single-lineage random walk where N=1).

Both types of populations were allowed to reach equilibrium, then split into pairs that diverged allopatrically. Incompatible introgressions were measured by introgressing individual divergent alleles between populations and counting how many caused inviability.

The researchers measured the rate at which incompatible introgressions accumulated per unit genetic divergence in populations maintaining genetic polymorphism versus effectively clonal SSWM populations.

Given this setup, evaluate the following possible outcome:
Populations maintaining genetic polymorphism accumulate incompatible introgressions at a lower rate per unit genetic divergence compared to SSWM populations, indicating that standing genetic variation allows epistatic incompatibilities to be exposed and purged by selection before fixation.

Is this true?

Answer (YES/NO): YES